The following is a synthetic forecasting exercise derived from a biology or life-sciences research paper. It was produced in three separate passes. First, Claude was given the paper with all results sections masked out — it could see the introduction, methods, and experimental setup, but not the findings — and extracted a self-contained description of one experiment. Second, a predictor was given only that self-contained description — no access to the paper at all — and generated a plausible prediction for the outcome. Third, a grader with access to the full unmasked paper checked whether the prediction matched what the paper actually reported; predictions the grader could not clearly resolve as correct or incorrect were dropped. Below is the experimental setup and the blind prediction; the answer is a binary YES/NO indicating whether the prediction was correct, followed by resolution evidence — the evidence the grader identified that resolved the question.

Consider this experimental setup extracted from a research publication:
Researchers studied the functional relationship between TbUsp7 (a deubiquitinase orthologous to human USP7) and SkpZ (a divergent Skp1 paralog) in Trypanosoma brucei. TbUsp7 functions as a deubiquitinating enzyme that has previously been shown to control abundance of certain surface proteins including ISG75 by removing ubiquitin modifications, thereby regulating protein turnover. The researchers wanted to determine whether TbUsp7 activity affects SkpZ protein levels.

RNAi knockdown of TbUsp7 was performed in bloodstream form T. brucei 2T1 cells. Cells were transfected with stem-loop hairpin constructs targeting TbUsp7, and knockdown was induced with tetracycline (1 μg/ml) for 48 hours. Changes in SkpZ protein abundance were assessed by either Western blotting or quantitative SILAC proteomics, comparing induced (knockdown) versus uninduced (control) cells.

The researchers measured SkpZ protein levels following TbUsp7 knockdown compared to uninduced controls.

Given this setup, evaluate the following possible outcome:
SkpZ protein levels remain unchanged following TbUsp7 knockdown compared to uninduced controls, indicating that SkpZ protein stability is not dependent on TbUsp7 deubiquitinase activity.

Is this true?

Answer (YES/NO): NO